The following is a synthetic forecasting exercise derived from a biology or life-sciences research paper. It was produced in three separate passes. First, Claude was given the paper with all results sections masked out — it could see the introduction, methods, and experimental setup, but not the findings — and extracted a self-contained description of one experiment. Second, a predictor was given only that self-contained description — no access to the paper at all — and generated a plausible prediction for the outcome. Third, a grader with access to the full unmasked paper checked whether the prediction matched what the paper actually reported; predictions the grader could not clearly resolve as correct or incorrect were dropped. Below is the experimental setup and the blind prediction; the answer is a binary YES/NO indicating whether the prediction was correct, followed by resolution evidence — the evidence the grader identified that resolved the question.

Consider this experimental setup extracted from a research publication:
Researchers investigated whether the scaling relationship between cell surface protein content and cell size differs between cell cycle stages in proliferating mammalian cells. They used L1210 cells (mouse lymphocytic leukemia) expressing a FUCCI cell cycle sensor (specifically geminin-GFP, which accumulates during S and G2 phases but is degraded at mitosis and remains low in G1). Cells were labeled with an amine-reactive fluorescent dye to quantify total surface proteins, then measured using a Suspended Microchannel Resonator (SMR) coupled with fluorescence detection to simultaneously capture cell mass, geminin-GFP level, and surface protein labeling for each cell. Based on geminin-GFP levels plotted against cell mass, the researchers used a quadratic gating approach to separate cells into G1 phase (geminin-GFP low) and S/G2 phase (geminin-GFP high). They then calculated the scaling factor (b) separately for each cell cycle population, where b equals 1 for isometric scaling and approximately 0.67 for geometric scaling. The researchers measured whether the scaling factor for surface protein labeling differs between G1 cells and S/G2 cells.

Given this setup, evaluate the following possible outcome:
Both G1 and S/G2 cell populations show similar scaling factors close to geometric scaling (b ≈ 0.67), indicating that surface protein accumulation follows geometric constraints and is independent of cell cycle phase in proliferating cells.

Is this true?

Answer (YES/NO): NO